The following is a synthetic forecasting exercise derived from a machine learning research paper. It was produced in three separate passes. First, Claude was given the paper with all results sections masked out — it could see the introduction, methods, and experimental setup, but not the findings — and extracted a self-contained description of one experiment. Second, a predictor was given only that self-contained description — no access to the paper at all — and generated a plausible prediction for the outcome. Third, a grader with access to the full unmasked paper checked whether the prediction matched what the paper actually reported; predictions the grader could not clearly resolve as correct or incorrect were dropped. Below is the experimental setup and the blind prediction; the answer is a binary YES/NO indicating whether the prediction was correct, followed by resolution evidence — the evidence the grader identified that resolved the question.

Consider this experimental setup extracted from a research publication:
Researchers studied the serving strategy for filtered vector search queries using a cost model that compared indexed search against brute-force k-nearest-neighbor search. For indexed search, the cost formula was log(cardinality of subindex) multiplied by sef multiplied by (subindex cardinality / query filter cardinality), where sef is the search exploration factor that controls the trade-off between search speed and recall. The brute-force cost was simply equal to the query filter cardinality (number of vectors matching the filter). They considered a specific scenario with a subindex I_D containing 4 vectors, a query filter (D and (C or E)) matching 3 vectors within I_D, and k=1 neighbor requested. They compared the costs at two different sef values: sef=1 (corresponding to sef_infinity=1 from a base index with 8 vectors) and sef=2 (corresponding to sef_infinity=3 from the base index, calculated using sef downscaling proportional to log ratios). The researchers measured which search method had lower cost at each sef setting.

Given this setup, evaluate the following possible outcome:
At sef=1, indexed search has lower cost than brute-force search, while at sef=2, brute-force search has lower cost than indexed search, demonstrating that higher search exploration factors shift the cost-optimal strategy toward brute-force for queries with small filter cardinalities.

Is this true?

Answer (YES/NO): YES